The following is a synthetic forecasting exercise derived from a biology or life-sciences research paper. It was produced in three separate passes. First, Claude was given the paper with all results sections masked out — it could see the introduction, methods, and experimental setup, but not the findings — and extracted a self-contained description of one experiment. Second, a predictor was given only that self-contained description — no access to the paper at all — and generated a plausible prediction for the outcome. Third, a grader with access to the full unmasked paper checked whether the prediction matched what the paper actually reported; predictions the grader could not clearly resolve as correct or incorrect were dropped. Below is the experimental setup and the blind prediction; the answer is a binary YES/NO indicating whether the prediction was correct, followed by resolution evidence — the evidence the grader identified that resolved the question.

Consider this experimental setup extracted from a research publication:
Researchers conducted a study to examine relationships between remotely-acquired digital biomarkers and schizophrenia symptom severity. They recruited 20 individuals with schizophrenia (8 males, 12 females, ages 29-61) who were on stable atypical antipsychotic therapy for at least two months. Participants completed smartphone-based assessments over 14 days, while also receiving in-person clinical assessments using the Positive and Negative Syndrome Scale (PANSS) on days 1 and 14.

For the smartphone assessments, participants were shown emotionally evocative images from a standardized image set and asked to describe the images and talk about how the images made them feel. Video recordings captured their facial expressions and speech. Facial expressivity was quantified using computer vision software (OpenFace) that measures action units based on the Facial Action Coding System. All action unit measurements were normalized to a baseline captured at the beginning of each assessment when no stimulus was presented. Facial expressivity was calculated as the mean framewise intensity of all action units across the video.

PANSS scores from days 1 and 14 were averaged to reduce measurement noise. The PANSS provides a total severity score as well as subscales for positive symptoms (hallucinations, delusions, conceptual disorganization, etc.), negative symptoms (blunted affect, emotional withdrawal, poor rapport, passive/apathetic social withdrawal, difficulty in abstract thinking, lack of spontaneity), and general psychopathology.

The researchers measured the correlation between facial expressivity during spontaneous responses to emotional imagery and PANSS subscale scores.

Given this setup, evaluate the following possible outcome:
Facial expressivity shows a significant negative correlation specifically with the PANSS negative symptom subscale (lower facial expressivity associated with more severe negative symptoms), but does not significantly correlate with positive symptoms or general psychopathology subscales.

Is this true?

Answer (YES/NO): NO